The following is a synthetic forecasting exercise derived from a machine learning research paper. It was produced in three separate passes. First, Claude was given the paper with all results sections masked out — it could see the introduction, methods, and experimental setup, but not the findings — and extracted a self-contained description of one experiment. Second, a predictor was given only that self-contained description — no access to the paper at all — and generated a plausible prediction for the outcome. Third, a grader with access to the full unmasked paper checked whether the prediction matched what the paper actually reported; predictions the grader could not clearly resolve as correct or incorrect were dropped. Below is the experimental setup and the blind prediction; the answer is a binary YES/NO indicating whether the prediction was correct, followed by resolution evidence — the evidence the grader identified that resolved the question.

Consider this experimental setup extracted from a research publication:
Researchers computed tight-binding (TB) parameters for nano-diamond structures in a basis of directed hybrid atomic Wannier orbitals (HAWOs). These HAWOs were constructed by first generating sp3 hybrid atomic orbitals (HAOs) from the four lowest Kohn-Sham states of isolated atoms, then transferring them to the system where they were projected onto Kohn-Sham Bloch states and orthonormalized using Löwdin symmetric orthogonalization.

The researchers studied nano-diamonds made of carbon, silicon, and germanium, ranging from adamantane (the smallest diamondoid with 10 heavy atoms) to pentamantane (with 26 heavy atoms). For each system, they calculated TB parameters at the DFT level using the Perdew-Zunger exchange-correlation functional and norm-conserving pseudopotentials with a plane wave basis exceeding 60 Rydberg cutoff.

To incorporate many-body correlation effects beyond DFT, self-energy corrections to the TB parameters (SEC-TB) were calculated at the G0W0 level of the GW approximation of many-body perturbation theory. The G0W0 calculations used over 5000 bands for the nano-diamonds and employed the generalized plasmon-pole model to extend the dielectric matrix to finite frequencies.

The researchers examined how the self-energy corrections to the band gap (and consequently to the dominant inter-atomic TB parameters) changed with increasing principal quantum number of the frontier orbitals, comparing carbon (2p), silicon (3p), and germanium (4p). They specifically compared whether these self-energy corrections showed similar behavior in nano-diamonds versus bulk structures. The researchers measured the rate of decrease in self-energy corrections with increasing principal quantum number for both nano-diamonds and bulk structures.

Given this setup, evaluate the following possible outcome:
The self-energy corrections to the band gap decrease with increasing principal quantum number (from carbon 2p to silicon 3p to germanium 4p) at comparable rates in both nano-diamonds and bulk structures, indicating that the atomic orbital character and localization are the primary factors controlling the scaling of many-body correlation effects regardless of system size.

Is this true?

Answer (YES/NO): NO